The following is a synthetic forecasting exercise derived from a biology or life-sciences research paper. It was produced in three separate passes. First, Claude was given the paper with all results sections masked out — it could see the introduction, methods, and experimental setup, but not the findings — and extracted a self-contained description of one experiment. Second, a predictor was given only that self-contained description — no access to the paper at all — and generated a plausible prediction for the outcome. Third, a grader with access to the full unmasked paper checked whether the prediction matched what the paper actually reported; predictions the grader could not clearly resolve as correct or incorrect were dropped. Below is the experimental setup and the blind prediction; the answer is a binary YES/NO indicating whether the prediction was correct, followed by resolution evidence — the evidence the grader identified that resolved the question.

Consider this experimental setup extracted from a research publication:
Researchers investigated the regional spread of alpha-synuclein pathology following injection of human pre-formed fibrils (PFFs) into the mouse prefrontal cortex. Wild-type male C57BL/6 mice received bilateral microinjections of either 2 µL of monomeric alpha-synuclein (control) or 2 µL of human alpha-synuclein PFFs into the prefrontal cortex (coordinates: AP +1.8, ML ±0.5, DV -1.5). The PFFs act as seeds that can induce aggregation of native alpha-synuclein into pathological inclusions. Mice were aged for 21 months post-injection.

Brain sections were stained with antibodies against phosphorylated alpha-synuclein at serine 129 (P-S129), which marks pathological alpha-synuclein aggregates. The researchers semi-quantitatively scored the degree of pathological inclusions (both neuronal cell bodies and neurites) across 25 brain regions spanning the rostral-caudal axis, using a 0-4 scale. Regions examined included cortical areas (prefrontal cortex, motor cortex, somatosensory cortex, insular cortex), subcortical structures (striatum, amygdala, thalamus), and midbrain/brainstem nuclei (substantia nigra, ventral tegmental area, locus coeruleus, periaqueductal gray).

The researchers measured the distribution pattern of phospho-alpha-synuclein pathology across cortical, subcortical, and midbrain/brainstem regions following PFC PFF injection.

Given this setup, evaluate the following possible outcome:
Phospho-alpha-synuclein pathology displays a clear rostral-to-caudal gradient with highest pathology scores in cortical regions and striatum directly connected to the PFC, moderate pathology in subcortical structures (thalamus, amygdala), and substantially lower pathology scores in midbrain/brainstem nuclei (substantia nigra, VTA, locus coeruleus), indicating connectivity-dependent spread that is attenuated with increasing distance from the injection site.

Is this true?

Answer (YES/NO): YES